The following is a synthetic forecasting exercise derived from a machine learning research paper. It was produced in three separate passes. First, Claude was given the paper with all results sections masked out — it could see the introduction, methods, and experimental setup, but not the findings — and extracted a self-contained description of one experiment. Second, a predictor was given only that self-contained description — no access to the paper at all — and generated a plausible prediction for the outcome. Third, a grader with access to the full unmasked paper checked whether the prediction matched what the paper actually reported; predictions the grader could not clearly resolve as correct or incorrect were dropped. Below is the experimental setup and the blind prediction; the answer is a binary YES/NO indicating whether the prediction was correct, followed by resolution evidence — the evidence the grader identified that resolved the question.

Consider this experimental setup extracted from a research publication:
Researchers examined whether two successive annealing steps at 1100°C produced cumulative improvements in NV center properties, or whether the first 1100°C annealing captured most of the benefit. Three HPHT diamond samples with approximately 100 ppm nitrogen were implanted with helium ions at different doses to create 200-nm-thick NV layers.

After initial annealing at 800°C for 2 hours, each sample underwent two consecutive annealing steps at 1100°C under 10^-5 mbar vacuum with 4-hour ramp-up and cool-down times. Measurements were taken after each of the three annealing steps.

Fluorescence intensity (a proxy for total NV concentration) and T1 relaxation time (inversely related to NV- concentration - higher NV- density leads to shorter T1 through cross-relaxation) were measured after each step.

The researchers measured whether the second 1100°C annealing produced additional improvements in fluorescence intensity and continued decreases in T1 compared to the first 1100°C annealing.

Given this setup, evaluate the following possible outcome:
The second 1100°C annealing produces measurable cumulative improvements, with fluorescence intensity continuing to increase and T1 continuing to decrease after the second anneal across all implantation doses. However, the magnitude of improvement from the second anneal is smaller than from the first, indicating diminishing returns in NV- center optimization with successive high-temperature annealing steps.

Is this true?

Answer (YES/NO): NO